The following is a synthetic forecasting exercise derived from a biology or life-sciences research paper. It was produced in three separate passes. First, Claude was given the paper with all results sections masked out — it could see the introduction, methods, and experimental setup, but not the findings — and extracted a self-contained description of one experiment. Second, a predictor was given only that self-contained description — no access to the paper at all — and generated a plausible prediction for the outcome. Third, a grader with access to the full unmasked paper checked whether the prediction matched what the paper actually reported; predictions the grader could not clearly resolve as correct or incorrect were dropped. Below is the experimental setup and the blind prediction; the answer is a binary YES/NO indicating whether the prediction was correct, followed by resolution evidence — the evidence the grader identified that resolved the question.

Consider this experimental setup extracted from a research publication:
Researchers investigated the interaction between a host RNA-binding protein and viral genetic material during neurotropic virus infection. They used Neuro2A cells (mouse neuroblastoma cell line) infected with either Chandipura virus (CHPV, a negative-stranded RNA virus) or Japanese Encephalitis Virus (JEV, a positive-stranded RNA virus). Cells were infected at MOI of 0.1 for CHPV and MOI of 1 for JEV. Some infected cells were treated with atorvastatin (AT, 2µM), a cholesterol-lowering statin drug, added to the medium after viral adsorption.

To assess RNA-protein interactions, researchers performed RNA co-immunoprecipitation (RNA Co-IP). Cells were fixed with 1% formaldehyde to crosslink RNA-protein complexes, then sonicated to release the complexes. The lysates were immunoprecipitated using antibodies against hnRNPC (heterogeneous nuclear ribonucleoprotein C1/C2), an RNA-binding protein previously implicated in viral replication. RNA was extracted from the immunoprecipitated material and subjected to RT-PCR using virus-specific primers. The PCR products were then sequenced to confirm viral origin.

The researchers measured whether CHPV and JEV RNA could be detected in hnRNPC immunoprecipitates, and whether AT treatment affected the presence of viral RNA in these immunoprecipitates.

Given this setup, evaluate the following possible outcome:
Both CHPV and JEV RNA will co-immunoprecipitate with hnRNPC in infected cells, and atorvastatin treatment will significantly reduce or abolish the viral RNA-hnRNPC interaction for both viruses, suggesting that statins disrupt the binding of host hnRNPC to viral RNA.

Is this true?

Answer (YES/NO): YES